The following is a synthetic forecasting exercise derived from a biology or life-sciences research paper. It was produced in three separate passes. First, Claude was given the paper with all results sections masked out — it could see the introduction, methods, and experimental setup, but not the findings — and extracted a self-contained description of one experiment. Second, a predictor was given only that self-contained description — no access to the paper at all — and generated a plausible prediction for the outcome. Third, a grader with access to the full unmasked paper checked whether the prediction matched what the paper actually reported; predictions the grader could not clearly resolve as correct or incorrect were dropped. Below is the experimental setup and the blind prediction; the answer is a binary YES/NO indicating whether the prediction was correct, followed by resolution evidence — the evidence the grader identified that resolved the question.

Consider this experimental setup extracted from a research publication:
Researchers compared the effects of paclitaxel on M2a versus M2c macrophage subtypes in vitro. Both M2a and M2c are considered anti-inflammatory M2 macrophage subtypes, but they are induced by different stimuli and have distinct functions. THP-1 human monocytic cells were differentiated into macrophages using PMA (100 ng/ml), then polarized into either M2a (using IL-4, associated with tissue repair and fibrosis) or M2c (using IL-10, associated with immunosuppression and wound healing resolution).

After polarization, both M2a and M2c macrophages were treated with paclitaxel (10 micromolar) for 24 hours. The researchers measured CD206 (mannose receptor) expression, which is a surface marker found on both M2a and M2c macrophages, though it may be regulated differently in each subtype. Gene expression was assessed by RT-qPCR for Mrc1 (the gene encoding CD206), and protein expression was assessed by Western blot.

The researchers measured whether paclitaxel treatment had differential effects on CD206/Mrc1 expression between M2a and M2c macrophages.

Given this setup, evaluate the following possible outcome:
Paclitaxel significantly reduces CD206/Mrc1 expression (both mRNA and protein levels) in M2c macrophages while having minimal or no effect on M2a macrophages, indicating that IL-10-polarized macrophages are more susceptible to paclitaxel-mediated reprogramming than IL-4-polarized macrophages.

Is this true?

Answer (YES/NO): NO